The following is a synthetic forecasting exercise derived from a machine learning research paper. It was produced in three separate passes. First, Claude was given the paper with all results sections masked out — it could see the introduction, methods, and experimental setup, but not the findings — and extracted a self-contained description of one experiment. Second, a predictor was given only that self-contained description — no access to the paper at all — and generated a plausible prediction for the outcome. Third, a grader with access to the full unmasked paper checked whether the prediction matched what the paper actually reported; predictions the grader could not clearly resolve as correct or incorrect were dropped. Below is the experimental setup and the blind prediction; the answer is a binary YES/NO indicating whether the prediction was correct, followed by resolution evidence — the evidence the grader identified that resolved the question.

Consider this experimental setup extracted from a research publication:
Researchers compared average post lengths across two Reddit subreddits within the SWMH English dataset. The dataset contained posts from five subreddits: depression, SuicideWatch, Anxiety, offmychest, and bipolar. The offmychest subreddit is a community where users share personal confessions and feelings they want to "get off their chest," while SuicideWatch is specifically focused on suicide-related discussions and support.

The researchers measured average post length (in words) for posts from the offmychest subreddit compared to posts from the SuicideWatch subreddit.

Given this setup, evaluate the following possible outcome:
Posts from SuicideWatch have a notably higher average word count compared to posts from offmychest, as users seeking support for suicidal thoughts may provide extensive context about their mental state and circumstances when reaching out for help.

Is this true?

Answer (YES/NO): NO